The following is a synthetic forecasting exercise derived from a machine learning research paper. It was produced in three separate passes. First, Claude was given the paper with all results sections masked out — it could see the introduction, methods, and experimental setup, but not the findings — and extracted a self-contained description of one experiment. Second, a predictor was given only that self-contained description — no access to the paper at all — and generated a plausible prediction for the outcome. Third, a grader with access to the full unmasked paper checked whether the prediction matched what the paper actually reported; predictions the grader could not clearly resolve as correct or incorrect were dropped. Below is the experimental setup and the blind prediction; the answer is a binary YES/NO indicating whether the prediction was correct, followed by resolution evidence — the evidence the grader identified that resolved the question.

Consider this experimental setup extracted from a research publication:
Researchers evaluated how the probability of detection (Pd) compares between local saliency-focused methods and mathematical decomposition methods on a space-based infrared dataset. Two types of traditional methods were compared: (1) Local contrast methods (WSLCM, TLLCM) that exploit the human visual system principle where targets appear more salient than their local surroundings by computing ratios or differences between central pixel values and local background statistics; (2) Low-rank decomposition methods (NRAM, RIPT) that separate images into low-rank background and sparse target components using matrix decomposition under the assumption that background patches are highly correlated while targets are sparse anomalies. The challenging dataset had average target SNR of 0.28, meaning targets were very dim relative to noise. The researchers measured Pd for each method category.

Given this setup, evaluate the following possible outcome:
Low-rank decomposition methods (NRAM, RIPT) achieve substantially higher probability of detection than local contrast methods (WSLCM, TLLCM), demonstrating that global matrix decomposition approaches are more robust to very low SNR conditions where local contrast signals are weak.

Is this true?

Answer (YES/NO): YES